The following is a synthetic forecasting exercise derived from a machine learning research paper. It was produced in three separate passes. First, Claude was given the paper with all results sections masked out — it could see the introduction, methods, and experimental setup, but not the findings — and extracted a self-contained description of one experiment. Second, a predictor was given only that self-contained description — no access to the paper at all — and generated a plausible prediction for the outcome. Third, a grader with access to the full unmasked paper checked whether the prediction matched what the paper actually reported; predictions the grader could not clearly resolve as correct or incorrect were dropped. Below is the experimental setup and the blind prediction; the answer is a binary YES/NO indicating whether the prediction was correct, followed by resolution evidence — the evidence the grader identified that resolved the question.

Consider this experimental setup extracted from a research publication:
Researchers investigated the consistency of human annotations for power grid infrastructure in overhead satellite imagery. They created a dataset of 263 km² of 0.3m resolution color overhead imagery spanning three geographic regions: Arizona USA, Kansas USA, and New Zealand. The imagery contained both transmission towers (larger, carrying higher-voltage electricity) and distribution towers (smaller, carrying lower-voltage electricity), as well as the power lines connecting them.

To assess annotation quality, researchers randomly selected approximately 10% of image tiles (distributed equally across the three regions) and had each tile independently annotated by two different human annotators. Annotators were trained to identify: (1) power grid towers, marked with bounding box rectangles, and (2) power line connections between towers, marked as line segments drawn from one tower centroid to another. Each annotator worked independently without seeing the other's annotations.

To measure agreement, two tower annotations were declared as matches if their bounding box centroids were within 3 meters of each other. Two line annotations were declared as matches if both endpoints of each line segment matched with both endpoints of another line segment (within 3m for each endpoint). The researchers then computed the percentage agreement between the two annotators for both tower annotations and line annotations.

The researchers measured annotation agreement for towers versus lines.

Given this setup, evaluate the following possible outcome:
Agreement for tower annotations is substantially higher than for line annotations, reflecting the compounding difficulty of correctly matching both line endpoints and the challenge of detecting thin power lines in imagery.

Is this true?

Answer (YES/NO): NO